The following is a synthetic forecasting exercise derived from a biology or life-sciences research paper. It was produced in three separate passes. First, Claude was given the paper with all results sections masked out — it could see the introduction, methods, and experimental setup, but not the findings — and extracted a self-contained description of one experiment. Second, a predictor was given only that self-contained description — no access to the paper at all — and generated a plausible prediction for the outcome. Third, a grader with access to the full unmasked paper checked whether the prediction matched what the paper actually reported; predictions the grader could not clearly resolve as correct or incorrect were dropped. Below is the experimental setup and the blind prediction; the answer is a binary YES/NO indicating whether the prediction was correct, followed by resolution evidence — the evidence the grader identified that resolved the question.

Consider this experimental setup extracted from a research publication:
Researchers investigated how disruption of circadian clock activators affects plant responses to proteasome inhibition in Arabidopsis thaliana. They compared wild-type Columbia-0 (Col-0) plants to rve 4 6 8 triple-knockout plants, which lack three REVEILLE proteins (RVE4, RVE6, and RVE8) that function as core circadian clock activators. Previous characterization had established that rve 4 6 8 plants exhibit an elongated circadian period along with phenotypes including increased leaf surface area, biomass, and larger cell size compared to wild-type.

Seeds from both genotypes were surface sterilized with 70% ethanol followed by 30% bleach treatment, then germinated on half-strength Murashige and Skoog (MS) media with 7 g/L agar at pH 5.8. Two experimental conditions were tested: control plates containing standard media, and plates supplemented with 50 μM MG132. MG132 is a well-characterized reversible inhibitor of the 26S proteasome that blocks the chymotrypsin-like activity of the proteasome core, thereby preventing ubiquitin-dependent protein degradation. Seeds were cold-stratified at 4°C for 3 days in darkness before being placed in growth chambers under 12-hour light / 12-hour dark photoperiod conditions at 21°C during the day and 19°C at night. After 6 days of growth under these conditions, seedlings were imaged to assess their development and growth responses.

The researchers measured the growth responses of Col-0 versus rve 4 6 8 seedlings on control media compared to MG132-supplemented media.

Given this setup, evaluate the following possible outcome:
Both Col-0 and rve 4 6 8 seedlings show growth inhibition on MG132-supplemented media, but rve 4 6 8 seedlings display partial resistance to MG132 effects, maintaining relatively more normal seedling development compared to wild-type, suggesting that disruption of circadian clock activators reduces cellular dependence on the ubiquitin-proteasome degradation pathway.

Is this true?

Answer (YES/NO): NO